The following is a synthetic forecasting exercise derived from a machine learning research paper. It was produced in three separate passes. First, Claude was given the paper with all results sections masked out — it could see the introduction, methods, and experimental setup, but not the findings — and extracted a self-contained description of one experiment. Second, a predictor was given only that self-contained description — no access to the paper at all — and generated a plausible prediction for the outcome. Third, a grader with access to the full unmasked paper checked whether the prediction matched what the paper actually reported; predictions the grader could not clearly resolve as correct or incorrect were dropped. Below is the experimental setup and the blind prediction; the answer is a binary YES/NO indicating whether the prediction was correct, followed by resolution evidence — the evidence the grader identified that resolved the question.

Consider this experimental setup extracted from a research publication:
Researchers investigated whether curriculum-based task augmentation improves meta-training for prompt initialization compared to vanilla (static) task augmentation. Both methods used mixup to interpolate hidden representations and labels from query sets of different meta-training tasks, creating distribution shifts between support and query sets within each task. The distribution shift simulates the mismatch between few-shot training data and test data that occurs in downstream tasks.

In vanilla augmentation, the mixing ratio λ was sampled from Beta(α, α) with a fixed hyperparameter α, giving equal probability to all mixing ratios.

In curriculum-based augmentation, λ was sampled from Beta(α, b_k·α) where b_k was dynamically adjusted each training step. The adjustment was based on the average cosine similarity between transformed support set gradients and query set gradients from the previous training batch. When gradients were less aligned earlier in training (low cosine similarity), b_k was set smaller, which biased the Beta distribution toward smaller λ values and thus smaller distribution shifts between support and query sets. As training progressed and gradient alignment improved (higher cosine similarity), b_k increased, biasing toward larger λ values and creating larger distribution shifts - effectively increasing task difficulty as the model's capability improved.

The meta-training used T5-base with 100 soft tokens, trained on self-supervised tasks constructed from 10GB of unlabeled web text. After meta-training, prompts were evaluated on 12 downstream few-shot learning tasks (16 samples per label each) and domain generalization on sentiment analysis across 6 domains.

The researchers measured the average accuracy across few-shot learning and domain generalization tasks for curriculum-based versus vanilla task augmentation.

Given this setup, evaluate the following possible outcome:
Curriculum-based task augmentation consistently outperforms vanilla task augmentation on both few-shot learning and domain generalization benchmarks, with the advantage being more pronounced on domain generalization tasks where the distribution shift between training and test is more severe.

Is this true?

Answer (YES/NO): YES